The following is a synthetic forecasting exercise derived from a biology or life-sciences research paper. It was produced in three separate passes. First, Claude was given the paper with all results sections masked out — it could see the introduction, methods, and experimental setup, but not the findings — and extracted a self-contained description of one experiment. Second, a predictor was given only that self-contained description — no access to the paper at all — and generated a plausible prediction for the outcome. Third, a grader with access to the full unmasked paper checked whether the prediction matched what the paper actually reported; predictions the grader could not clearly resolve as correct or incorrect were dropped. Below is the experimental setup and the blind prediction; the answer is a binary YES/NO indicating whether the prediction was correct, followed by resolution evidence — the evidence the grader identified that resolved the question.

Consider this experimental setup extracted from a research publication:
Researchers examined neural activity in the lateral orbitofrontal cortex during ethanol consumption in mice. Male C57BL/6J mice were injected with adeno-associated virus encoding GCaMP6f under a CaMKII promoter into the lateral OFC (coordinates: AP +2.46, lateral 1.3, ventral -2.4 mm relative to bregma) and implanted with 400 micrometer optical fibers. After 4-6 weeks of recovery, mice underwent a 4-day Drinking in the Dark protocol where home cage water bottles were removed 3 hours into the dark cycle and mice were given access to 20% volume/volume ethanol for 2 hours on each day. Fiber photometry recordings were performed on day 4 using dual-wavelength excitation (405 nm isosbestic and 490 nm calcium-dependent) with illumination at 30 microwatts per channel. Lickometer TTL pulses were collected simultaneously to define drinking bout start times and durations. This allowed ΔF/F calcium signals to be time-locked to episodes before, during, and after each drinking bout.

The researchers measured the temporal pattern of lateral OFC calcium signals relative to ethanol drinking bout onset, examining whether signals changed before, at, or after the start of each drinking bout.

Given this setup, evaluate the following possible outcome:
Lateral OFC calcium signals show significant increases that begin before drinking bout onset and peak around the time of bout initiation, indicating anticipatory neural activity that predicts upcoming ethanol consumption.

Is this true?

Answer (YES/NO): NO